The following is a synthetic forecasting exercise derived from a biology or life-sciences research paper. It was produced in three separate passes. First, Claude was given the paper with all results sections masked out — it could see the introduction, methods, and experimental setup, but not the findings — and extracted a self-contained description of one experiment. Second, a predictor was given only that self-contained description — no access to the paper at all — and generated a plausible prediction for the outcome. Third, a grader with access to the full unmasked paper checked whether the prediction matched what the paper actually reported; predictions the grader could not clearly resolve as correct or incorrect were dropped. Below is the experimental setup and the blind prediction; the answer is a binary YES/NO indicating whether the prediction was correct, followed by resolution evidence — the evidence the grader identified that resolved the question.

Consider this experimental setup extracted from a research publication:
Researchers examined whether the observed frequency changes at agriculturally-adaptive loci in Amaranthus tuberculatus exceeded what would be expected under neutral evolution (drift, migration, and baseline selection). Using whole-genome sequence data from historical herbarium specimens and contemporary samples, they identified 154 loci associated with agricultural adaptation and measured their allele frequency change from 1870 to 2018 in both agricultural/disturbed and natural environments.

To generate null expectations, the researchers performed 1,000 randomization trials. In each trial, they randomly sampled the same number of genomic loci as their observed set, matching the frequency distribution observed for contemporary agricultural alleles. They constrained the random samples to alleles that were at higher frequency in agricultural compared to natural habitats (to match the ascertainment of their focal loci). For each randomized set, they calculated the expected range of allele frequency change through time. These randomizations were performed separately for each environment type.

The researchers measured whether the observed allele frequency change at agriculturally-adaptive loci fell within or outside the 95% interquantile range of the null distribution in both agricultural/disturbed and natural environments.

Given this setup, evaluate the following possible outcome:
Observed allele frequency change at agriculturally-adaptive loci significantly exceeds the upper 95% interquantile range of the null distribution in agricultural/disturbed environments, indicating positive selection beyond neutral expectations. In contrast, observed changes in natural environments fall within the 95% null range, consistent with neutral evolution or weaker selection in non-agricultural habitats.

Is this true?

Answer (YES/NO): NO